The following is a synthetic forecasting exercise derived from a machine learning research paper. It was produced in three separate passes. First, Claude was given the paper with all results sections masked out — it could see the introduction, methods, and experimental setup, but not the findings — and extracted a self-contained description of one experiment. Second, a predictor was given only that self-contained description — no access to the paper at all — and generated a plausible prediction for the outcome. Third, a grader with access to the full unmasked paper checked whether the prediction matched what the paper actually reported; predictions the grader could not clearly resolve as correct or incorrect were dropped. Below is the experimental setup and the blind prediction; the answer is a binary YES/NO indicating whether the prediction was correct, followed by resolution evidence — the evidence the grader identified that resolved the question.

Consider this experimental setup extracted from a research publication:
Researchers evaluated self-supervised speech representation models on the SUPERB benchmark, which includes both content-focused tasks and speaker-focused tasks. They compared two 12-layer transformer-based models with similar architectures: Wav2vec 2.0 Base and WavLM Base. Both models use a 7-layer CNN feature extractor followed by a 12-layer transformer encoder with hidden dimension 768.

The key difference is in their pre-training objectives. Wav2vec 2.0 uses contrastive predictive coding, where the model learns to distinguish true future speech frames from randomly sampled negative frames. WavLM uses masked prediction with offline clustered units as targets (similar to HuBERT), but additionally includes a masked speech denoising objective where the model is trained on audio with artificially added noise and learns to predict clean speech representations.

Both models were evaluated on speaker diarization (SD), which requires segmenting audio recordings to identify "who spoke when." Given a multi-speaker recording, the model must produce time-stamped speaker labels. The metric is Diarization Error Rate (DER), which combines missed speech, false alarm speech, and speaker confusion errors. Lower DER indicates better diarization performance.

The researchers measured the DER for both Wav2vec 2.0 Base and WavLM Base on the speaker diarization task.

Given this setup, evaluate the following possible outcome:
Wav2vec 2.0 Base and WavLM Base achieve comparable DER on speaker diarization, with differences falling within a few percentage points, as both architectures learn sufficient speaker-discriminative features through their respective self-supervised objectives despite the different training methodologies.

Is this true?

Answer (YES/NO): NO